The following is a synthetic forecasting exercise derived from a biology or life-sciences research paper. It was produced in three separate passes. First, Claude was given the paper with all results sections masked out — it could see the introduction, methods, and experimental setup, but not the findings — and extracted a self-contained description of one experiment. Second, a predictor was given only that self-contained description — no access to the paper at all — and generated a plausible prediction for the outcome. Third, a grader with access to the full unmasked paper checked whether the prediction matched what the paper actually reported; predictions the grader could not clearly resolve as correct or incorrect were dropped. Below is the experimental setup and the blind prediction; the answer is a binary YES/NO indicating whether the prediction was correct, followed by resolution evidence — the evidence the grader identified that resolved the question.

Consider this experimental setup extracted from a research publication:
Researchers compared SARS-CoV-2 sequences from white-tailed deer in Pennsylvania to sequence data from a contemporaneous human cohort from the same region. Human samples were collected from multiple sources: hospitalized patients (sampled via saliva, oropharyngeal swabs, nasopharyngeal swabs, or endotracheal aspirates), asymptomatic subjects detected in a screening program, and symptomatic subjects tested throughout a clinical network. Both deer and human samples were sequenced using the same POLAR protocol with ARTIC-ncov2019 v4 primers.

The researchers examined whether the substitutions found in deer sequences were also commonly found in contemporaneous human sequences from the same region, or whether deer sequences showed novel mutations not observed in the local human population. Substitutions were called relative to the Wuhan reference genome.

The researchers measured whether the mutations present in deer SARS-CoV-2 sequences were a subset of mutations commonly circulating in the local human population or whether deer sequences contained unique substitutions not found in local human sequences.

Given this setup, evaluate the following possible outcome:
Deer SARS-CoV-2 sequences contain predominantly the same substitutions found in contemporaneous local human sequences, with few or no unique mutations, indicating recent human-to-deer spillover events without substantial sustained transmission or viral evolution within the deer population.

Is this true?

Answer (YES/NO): NO